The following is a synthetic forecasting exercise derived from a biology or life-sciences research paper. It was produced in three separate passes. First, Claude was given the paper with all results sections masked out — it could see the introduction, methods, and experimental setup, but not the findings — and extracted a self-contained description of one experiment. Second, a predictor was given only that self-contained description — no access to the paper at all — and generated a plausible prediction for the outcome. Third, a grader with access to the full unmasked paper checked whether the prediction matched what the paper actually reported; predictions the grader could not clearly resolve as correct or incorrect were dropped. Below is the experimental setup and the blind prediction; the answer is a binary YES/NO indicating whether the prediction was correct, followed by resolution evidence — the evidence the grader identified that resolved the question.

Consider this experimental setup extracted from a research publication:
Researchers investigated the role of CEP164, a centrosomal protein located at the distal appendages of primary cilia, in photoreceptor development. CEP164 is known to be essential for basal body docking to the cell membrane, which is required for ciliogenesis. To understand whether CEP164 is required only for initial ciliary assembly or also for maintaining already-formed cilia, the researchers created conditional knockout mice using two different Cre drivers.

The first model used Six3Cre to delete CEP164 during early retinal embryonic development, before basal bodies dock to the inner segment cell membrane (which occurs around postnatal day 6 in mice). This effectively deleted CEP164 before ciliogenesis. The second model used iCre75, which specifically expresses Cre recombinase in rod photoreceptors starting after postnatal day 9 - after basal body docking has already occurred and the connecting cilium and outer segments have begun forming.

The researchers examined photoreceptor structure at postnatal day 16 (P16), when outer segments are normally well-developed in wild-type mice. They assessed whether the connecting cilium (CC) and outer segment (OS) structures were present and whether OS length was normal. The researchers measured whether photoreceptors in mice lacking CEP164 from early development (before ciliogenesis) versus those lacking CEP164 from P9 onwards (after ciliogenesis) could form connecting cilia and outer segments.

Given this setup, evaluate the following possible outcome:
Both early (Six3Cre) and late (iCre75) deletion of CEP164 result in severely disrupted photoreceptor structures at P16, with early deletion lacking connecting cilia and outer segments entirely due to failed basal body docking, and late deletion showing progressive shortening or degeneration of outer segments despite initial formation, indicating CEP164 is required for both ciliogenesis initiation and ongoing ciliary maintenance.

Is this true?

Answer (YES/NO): NO